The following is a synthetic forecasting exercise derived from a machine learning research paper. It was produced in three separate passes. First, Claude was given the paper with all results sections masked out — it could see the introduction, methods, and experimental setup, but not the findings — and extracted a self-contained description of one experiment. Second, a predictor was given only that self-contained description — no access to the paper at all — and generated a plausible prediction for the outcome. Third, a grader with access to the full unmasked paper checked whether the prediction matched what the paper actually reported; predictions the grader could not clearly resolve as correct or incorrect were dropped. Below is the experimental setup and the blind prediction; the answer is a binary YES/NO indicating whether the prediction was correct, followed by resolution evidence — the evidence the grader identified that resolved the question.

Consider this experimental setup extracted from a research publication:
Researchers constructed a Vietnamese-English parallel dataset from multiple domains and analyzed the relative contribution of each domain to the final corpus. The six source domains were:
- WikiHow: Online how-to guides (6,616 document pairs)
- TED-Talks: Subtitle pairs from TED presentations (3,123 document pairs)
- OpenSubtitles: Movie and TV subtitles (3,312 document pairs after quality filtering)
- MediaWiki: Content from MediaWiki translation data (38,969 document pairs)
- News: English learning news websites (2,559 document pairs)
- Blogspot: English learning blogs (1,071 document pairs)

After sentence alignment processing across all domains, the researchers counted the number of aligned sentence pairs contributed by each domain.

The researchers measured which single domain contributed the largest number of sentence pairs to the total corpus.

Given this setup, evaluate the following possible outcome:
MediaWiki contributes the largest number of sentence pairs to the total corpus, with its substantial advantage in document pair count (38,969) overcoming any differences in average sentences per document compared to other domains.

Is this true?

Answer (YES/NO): NO